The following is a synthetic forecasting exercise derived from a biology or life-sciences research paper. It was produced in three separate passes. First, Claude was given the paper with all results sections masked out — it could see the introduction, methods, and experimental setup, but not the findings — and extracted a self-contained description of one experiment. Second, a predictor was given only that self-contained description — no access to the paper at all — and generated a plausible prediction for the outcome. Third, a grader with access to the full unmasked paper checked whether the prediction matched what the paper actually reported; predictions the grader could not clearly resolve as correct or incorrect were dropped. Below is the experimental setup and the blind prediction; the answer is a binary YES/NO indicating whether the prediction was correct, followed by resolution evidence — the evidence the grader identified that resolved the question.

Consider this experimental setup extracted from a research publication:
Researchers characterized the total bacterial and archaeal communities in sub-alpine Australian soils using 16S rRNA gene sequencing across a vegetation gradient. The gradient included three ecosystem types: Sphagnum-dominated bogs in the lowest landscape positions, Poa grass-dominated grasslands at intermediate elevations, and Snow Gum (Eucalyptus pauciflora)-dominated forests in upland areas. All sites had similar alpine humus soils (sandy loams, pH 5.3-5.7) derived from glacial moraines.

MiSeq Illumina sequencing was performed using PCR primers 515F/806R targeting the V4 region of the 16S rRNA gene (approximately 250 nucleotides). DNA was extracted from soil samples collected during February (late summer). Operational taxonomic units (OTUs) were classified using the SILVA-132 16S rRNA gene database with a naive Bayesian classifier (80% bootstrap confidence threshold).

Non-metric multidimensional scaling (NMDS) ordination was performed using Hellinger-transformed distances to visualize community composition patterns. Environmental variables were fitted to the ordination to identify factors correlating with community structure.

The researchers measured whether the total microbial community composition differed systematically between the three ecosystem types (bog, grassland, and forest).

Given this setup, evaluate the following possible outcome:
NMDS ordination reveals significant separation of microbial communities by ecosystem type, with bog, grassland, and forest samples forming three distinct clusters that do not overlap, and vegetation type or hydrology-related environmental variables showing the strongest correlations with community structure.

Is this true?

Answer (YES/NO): NO